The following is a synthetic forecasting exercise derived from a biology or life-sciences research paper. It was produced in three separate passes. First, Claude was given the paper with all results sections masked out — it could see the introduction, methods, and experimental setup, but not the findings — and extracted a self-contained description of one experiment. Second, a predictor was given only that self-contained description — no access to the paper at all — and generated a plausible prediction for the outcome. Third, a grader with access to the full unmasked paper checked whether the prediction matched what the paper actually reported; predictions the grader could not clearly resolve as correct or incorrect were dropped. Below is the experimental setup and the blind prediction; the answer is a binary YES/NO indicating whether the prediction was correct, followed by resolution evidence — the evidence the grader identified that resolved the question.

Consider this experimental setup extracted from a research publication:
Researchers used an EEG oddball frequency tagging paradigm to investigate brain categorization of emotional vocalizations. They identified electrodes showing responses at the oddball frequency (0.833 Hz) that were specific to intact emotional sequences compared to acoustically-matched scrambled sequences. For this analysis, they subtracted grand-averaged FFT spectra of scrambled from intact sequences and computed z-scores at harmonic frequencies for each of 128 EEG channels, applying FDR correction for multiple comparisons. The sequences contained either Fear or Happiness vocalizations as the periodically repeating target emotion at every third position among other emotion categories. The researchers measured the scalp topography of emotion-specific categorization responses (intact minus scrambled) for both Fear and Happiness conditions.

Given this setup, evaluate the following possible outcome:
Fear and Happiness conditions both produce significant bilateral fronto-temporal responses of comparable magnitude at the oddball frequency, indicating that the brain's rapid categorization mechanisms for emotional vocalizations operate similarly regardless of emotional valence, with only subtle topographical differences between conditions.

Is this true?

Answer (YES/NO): NO